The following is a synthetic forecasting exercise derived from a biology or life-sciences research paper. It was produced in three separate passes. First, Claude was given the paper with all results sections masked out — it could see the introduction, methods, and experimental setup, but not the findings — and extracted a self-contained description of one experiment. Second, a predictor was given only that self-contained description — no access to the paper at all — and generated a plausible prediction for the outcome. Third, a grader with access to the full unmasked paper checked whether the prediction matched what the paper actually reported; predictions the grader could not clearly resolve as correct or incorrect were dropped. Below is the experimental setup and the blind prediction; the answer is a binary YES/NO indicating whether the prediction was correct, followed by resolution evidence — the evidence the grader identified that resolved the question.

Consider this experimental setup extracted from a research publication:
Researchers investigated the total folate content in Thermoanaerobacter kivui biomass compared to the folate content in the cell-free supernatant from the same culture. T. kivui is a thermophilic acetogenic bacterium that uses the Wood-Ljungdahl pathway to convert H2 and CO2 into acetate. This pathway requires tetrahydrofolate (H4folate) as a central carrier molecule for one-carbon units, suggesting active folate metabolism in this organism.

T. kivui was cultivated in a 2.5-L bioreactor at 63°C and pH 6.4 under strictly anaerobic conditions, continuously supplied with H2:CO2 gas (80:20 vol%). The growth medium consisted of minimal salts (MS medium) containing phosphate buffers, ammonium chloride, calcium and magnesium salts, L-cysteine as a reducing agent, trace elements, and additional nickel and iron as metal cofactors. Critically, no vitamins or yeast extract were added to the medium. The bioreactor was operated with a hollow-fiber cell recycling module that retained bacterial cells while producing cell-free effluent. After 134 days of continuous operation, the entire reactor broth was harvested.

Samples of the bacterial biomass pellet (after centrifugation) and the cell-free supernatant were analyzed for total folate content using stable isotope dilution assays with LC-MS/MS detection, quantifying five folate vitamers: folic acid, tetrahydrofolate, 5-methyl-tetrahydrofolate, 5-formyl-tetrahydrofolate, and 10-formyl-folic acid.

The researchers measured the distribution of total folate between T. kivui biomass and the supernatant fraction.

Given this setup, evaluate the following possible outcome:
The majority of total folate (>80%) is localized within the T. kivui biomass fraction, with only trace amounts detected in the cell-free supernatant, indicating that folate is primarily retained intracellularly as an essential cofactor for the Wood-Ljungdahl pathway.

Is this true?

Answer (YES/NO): YES